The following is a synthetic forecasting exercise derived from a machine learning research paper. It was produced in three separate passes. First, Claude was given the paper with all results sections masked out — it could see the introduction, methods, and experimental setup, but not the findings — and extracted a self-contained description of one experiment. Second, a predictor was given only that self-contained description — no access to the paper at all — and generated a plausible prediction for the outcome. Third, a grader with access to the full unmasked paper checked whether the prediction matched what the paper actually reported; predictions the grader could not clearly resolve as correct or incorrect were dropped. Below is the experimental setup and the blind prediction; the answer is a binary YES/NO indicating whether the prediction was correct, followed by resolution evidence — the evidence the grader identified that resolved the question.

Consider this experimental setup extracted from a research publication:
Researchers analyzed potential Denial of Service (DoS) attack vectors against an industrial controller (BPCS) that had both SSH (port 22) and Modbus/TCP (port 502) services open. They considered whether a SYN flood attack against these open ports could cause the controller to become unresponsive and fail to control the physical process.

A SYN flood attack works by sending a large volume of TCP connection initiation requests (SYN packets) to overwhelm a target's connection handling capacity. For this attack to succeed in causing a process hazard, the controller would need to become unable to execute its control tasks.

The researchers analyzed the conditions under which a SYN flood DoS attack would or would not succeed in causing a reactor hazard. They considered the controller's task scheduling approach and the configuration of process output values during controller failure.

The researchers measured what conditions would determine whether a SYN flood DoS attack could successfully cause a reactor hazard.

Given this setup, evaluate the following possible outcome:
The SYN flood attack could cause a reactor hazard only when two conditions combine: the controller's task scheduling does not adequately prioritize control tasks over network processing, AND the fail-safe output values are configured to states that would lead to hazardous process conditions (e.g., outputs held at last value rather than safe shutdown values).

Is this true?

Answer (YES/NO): YES